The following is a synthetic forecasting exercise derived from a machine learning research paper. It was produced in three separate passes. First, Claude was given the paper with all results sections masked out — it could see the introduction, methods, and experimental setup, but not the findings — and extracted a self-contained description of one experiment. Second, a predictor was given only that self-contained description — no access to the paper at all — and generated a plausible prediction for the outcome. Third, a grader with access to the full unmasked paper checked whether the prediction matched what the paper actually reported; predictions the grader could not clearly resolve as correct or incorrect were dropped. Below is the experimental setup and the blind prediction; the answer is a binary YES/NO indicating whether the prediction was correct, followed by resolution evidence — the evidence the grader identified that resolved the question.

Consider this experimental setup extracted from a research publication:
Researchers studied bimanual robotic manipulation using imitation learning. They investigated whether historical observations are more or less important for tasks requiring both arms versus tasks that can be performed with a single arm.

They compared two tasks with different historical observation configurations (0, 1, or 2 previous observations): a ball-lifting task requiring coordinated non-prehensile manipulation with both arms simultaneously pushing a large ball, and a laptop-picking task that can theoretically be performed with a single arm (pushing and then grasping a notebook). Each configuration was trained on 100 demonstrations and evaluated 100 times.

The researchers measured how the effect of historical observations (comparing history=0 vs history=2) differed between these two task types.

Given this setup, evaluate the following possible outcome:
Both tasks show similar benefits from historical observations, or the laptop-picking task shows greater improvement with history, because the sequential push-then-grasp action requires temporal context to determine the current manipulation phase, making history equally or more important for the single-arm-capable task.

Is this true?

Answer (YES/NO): YES